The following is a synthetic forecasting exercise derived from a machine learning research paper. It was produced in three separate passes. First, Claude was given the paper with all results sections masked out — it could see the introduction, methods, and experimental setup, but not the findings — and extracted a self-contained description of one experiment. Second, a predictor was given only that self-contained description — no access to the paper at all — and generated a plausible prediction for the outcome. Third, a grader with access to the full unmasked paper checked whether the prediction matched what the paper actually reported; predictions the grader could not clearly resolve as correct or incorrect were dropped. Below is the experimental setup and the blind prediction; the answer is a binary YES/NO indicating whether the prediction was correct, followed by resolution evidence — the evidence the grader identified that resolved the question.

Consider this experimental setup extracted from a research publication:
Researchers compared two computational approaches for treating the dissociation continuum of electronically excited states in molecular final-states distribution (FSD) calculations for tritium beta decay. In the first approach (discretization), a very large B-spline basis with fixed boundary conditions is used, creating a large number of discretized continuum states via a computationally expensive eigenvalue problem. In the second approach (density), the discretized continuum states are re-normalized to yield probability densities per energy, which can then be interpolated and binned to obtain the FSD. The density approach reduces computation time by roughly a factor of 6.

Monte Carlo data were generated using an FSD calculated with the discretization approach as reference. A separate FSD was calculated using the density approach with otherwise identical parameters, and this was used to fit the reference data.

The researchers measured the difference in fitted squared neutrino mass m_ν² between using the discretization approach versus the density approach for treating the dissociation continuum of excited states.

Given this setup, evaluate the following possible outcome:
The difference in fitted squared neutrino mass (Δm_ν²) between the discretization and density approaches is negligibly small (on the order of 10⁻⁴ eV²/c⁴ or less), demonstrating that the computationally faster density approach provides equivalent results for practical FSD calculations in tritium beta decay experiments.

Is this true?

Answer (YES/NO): YES